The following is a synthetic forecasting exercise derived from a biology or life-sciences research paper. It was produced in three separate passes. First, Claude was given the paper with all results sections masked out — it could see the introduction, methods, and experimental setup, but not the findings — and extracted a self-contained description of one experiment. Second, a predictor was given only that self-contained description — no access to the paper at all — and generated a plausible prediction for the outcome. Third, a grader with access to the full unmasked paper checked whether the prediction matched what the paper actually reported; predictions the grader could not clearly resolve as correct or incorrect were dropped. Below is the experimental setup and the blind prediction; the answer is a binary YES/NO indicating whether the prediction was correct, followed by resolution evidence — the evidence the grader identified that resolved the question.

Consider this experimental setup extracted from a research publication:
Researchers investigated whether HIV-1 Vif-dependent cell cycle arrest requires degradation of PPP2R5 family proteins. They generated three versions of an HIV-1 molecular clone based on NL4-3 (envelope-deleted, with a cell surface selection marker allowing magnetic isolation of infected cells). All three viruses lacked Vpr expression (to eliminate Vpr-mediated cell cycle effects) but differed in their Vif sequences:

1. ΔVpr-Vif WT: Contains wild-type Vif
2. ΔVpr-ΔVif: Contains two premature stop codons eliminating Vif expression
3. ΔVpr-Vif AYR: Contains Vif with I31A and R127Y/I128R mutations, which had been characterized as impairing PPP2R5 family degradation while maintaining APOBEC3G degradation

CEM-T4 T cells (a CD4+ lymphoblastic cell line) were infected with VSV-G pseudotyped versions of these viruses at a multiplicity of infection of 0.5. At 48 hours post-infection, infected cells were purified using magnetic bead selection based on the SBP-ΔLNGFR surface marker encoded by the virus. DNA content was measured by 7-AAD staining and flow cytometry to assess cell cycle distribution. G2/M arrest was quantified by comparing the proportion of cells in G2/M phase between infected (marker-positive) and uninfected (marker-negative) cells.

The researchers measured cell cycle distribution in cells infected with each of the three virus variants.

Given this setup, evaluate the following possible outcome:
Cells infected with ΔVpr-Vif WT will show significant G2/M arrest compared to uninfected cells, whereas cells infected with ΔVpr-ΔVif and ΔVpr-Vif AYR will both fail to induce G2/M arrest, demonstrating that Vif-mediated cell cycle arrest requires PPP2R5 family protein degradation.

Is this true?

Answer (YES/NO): YES